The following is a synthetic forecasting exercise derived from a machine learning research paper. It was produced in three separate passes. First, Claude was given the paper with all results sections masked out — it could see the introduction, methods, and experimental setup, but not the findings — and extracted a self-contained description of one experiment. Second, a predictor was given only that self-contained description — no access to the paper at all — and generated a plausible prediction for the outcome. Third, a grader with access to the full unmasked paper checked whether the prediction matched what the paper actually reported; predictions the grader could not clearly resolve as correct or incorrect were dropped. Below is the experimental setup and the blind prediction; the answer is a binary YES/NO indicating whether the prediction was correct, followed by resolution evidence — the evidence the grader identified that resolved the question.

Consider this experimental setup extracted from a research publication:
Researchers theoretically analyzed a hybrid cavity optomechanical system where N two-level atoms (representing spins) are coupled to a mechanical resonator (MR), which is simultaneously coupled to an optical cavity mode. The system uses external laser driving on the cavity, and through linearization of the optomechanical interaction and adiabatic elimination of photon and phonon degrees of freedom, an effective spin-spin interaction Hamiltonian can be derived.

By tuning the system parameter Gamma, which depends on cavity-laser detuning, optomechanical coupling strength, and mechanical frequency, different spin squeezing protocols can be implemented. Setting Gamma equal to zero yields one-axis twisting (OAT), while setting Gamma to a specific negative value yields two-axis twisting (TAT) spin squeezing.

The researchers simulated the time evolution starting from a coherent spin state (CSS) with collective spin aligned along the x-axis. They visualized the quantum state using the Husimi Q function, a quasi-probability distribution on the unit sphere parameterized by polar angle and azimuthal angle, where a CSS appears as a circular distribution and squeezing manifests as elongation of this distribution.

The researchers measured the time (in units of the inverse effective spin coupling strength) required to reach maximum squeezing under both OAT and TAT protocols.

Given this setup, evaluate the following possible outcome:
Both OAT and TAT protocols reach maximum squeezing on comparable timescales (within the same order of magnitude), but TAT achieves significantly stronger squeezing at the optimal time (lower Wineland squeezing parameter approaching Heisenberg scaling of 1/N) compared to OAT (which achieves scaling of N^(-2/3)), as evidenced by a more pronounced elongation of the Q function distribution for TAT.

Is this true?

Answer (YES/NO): YES